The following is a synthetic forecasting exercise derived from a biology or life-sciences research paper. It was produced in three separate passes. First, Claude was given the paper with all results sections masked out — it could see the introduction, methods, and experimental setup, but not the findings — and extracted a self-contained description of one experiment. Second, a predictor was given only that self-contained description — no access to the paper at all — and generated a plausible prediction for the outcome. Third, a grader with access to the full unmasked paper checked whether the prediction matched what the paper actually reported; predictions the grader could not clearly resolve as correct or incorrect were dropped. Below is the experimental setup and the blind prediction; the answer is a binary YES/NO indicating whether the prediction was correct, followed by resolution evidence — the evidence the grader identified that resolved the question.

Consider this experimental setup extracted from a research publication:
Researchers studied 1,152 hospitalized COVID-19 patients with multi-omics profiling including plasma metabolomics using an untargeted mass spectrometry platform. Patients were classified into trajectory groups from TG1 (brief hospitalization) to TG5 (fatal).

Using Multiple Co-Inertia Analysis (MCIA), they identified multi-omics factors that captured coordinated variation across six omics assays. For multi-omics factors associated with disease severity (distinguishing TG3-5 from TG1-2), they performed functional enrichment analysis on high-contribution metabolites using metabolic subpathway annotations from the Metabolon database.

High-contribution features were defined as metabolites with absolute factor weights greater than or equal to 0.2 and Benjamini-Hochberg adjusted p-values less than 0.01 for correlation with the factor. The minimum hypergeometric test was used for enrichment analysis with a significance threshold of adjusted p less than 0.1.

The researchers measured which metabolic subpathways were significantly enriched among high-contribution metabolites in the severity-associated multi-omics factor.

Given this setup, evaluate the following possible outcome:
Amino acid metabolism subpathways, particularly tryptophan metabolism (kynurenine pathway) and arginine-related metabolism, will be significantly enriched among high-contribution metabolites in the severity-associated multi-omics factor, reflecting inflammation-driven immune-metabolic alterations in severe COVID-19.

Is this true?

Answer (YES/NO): NO